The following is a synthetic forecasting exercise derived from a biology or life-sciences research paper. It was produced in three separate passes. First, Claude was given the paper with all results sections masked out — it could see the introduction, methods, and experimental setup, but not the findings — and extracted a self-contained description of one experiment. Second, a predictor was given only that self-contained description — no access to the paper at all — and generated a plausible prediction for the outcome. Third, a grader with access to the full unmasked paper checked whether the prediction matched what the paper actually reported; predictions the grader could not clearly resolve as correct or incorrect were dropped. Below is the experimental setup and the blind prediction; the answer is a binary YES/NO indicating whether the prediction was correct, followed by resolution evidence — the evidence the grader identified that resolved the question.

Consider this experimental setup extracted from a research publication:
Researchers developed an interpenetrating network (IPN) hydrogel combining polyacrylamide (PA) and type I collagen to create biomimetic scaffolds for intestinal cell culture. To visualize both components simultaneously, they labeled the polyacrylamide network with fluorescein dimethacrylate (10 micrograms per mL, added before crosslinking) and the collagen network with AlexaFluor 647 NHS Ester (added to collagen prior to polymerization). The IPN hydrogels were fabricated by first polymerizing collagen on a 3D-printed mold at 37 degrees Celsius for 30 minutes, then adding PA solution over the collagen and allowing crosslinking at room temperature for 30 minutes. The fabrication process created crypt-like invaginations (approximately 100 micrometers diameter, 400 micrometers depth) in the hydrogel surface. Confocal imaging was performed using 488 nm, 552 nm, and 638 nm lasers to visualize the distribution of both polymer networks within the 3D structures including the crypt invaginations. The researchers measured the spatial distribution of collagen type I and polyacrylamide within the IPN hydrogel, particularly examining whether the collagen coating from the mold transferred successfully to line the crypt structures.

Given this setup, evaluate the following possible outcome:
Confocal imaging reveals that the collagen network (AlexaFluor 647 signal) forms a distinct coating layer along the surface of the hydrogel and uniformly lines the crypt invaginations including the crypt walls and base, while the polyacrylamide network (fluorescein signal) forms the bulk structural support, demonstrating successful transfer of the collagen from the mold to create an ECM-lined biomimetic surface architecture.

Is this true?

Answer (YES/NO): NO